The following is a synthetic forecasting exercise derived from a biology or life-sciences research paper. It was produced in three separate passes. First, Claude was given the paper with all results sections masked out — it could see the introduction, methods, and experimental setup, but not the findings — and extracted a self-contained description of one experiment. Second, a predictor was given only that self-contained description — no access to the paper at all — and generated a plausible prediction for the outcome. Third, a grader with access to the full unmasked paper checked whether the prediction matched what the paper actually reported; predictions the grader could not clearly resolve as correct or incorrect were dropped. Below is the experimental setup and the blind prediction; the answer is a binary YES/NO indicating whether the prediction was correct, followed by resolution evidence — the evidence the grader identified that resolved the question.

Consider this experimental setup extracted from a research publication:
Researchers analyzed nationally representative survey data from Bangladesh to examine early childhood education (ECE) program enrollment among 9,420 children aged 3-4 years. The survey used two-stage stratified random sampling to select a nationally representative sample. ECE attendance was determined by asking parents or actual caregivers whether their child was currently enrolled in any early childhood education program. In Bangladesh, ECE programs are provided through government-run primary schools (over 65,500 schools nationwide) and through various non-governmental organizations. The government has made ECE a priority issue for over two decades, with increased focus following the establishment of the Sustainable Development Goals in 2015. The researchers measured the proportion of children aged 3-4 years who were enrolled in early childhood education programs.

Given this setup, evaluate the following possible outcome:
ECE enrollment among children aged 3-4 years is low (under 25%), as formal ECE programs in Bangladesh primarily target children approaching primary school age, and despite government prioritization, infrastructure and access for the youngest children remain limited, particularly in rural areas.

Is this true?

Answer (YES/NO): YES